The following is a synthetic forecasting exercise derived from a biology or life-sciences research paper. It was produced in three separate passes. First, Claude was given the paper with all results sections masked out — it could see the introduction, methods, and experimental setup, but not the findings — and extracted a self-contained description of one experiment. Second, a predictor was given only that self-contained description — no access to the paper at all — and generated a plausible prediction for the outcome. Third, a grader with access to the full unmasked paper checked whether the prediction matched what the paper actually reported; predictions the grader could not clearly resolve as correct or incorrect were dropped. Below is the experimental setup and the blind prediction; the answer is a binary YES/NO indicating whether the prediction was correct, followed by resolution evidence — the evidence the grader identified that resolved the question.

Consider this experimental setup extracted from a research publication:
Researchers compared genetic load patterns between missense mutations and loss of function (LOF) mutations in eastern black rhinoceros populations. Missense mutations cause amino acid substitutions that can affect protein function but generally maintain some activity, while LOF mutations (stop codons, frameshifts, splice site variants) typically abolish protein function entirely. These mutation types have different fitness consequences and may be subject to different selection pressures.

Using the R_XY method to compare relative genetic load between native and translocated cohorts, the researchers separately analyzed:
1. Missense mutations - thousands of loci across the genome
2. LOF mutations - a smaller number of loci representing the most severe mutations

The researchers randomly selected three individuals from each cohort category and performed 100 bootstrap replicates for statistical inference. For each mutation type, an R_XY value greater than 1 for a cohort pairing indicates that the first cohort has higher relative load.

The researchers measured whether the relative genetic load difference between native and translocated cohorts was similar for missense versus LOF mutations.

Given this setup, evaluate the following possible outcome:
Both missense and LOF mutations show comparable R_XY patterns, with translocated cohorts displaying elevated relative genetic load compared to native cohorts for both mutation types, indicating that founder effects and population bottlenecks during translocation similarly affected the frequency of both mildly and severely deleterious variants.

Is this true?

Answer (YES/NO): NO